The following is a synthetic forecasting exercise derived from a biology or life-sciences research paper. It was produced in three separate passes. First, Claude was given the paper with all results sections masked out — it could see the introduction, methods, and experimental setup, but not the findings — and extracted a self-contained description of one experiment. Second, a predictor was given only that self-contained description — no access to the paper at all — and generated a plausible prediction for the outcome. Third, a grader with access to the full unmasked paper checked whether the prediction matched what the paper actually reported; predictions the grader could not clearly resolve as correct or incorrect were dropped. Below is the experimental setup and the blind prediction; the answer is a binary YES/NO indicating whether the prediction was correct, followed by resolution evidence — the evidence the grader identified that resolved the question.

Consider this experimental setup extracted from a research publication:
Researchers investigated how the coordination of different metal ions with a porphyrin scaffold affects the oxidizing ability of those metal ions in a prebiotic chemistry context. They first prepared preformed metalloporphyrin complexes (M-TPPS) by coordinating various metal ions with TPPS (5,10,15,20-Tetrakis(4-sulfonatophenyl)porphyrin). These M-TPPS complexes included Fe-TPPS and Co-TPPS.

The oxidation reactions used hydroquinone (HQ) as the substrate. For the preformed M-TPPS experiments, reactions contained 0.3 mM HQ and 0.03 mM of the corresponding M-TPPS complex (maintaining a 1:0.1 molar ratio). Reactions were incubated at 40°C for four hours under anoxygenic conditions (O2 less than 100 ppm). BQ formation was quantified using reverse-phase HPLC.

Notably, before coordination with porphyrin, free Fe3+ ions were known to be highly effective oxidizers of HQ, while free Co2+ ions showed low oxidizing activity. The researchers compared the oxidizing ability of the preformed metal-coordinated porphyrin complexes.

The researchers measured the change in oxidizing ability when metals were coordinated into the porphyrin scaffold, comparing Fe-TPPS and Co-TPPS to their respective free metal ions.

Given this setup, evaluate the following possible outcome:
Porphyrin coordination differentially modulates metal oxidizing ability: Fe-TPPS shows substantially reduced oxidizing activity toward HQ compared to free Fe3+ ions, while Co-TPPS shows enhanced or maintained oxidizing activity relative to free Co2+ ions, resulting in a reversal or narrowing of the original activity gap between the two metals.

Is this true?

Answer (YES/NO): YES